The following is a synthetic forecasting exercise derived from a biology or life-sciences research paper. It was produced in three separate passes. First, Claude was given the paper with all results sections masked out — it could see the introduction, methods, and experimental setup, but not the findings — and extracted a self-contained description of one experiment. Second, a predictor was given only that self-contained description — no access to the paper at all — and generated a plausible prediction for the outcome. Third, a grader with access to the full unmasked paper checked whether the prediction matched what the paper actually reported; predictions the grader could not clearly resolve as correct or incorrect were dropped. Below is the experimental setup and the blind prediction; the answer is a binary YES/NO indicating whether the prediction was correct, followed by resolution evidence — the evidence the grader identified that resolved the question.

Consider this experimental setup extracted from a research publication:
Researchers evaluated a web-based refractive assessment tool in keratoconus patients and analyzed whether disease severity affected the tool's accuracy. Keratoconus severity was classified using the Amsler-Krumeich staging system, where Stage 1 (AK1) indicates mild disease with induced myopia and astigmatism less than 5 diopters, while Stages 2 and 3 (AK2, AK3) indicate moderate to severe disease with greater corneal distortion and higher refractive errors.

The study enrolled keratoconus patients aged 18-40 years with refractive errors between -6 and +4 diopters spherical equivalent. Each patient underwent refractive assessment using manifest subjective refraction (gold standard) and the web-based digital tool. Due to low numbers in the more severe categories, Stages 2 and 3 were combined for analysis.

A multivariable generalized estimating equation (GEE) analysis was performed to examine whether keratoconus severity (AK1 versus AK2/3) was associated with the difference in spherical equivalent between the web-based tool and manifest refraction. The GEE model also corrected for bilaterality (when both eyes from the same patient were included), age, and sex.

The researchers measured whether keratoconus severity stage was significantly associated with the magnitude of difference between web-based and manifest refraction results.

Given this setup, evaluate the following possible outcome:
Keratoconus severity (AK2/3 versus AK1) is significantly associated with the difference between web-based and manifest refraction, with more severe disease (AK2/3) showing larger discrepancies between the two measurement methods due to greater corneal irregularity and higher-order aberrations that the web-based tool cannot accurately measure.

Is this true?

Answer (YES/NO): YES